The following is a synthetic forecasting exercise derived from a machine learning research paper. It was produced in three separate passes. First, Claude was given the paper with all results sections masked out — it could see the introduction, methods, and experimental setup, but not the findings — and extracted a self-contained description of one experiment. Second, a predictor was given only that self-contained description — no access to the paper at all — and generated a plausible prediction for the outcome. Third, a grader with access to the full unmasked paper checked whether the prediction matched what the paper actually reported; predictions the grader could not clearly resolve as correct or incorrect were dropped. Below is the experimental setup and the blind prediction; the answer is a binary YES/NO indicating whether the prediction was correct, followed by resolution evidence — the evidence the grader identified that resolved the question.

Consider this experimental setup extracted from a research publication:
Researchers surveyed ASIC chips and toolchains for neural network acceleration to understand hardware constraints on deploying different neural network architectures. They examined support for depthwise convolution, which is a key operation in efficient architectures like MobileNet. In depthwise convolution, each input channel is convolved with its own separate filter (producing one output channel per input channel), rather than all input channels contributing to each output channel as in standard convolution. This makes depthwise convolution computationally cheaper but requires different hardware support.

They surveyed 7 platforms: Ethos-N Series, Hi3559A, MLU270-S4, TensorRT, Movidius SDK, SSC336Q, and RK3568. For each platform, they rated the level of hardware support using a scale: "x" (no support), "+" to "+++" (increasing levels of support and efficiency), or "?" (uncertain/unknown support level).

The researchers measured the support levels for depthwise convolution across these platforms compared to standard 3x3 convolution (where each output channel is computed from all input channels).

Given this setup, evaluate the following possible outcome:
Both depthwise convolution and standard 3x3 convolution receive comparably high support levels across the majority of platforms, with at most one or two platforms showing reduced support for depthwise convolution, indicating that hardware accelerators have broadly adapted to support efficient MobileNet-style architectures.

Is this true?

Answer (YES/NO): NO